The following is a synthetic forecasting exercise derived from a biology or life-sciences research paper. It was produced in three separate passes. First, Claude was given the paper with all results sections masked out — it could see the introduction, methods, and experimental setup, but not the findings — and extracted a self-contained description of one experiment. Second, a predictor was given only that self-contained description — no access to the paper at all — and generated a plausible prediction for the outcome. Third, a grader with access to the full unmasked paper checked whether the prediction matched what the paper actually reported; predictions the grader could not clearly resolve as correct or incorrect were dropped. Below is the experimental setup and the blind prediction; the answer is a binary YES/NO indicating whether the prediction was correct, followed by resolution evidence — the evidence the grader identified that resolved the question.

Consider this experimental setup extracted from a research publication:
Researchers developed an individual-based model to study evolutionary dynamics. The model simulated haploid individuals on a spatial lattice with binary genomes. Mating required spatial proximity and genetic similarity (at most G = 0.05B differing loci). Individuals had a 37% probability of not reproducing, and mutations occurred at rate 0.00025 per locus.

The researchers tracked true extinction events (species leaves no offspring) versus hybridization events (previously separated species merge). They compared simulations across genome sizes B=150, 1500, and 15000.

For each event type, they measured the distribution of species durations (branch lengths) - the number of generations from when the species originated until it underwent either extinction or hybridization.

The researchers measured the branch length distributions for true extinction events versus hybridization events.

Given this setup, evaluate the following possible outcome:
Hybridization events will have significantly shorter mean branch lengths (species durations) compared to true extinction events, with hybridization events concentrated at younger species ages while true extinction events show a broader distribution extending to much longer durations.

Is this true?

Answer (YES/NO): YES